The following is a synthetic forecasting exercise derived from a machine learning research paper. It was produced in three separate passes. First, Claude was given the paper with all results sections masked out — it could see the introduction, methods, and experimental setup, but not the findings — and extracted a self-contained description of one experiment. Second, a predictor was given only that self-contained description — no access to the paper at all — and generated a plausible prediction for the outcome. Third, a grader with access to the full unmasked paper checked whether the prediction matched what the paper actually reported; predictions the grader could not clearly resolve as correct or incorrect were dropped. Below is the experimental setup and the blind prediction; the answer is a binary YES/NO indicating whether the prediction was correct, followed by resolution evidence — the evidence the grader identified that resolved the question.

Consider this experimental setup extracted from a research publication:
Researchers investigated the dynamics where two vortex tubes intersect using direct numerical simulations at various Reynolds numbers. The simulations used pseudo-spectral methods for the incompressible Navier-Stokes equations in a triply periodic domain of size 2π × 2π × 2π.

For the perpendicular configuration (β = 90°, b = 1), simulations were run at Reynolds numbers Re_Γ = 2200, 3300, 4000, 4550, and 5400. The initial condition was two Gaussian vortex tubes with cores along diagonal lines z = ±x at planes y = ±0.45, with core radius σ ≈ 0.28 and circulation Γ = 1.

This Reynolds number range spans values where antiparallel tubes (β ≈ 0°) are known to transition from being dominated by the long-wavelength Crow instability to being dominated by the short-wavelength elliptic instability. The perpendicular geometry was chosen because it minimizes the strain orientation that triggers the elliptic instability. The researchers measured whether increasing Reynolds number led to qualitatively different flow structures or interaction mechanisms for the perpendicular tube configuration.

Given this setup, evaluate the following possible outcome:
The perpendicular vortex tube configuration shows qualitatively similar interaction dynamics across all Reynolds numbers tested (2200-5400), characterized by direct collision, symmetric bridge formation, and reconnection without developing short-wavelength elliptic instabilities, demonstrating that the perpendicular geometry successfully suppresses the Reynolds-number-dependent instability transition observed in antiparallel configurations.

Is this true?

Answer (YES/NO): NO